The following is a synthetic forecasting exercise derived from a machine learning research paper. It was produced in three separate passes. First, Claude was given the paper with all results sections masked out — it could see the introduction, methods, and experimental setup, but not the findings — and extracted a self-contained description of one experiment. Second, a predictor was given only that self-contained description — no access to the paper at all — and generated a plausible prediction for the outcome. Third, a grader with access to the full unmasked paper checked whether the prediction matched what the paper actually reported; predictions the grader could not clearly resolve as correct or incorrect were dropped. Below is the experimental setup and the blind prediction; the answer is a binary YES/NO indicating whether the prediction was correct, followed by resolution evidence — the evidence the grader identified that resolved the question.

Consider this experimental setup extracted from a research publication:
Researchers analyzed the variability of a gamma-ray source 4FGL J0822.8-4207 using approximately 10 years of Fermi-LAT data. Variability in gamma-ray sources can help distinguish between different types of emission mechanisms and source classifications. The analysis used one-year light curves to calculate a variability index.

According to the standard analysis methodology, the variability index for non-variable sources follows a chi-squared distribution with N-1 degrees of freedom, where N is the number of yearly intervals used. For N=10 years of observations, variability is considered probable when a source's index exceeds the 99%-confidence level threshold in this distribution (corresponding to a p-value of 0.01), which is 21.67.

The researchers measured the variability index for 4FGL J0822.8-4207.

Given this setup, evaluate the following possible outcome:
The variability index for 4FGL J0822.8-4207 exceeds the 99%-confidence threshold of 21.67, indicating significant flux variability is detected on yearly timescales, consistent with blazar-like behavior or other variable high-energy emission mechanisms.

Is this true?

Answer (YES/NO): NO